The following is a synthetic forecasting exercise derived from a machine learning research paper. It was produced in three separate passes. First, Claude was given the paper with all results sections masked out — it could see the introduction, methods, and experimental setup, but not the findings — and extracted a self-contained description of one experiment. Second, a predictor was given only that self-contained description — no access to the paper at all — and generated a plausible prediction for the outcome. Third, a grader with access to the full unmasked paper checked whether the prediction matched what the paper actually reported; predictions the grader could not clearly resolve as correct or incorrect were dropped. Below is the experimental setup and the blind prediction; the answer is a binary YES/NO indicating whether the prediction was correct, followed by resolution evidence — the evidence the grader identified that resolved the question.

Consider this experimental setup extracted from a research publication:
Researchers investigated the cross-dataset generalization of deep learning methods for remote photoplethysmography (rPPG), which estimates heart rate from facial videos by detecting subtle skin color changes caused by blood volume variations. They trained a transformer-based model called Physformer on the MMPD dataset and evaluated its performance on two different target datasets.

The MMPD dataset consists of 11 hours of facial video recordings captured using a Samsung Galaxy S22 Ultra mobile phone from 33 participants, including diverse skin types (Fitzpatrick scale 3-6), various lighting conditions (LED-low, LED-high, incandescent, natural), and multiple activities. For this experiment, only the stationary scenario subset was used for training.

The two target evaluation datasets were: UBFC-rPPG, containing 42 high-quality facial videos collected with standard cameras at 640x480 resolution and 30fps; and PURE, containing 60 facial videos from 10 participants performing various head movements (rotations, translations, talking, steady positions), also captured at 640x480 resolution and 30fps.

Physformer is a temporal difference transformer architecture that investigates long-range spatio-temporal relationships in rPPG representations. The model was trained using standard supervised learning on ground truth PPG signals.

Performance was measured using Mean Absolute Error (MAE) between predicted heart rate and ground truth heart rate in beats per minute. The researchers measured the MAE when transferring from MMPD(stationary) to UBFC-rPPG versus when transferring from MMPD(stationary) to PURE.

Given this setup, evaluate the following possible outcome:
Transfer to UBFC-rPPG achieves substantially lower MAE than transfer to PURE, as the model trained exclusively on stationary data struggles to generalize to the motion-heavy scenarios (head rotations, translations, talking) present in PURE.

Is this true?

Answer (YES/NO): YES